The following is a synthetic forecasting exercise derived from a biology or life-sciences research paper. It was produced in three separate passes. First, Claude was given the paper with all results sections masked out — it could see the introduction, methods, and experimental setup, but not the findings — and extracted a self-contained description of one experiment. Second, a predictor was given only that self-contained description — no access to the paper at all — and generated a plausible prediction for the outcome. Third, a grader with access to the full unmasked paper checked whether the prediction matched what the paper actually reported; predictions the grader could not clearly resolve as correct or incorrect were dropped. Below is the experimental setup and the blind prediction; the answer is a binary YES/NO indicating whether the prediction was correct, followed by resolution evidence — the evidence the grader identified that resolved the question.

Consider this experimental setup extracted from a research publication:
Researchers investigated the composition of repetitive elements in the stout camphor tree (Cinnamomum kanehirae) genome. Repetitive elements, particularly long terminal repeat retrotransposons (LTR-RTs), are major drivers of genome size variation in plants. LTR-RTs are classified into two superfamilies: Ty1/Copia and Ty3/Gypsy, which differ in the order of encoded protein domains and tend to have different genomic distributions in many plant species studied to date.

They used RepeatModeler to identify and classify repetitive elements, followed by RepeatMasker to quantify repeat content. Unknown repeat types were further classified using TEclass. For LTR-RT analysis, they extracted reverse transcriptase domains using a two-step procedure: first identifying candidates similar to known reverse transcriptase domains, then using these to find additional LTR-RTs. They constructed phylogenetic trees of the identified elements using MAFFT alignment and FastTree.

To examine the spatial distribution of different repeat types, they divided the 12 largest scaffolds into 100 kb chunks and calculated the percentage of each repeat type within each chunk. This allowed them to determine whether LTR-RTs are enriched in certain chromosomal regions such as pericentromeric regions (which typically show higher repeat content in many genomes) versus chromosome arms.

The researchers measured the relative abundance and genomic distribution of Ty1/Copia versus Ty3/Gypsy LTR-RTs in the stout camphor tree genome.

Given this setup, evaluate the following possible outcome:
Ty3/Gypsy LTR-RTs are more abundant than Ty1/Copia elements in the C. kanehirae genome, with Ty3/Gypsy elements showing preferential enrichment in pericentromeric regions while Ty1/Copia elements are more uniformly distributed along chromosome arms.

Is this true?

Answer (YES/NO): NO